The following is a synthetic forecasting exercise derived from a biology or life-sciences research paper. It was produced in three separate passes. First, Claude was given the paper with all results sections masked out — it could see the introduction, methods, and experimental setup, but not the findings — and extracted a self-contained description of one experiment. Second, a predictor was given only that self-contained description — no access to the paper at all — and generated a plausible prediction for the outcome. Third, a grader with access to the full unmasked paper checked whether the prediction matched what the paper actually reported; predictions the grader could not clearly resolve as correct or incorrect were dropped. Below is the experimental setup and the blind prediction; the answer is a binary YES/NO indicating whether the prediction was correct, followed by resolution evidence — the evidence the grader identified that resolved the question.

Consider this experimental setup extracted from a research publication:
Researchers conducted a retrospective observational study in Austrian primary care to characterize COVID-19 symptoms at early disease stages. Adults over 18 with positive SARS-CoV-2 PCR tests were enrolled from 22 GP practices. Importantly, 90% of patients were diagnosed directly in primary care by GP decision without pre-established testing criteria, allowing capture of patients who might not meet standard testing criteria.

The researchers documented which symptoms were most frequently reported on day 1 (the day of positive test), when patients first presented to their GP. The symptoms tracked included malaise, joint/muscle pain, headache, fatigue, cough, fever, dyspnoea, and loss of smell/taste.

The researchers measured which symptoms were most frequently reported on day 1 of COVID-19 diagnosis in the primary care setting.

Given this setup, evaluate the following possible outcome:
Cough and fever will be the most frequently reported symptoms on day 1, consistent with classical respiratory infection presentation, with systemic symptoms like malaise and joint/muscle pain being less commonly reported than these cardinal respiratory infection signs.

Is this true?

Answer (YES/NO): NO